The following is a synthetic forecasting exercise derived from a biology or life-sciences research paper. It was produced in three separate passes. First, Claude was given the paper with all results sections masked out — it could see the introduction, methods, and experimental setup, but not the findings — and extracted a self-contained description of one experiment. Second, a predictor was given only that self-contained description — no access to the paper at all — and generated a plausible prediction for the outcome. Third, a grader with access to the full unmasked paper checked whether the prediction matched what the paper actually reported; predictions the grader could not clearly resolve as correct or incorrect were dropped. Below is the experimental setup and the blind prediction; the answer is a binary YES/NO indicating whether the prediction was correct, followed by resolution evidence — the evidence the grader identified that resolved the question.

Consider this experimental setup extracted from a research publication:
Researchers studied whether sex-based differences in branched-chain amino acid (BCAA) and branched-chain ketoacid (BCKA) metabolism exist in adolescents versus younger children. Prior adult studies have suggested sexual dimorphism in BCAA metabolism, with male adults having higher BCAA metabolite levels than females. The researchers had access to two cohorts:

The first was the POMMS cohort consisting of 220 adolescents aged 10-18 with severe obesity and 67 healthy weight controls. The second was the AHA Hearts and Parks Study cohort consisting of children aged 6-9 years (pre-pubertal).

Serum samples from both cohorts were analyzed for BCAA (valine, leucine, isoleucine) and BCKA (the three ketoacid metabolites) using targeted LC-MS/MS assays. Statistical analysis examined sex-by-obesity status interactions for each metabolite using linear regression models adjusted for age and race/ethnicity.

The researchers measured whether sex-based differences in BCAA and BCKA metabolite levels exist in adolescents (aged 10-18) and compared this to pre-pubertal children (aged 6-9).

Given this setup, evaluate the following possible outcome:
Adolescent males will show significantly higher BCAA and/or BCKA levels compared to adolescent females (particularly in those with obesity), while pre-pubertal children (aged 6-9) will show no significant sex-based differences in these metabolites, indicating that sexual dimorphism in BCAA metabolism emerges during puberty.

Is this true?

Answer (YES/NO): NO